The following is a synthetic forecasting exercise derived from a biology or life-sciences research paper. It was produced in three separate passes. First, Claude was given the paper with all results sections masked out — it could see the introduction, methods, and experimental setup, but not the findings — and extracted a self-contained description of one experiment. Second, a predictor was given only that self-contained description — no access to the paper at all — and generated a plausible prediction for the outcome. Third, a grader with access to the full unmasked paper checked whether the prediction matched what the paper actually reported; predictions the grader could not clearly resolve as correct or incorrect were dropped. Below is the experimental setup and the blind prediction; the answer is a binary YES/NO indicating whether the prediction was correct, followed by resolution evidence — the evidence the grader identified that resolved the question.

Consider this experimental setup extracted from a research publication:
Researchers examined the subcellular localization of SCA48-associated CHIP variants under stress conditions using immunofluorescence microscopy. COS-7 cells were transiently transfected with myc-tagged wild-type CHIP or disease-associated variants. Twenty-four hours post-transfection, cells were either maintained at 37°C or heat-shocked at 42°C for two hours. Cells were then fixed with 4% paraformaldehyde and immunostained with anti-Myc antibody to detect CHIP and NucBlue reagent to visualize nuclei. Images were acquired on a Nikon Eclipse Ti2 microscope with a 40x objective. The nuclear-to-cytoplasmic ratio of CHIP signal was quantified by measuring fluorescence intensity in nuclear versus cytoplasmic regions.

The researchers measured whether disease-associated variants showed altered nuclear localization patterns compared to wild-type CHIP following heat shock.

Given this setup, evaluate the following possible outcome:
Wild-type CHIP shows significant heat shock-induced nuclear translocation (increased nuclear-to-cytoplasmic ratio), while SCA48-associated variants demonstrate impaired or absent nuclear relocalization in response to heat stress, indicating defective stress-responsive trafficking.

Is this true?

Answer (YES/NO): YES